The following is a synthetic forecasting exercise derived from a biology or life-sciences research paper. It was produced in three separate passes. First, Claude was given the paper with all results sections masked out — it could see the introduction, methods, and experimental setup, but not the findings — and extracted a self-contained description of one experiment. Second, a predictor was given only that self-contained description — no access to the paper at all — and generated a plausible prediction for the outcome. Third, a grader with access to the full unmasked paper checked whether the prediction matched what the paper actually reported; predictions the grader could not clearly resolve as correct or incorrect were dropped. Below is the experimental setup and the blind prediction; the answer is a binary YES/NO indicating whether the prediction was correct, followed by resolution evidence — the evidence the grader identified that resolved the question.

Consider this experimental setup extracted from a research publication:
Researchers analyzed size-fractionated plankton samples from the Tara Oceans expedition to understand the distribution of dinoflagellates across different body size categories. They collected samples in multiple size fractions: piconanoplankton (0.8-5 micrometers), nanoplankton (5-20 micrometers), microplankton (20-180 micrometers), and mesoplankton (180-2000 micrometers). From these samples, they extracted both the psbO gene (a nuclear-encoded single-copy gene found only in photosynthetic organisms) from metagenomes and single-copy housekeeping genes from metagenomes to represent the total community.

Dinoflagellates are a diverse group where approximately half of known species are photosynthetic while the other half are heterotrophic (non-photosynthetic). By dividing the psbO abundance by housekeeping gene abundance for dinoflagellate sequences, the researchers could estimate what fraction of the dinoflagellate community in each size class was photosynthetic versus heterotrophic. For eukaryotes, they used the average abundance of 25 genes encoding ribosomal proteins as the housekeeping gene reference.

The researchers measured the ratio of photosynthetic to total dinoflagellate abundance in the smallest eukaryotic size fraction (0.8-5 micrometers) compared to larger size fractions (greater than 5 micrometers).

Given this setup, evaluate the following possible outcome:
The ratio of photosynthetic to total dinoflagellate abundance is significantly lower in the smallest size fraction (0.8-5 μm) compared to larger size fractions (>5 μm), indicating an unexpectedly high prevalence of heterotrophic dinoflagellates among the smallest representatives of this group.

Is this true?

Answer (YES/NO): YES